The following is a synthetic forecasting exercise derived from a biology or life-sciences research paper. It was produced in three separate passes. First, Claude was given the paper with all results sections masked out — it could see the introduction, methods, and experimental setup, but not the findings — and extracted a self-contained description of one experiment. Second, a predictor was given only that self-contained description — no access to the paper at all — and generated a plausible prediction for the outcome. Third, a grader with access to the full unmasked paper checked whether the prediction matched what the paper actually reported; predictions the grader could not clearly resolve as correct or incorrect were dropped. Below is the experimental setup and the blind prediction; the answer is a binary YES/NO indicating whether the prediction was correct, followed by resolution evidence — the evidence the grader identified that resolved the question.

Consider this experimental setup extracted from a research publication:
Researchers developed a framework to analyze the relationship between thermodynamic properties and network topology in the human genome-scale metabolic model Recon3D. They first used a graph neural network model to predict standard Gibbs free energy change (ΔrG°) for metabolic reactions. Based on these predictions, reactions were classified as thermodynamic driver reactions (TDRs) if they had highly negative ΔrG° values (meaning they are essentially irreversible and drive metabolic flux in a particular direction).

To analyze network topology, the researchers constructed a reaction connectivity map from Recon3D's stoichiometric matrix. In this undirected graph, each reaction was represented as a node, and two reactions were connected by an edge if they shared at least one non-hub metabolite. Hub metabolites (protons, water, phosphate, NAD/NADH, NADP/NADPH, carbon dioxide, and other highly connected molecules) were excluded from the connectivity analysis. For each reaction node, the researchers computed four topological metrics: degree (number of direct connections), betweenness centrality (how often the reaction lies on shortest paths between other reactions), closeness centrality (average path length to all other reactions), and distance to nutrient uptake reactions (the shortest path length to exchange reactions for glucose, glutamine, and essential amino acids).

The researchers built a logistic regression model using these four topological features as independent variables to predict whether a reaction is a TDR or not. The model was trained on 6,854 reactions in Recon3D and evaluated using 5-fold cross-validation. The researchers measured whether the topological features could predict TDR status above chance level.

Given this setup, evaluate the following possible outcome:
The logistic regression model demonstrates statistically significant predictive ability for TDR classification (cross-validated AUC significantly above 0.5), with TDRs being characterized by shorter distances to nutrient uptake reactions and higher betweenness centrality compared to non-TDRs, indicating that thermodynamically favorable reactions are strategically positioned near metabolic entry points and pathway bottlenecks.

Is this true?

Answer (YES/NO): NO